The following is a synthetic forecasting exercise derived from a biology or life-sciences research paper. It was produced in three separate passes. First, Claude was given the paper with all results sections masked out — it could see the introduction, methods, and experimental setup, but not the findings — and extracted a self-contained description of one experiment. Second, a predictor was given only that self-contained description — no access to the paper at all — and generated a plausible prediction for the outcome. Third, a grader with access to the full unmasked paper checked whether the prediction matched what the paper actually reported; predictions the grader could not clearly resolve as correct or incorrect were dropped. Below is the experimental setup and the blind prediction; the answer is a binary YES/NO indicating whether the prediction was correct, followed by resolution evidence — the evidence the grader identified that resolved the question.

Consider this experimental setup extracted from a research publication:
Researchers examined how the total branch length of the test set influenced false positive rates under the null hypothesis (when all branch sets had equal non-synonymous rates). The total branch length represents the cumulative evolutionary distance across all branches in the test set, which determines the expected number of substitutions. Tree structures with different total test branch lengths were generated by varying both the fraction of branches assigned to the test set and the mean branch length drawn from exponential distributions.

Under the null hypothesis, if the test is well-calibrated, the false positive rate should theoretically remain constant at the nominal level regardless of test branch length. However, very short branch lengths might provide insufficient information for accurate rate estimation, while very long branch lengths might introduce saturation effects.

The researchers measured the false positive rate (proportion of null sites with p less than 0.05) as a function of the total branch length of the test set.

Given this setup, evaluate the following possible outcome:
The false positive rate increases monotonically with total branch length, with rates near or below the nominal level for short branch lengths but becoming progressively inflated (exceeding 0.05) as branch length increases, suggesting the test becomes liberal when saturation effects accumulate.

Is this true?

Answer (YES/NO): NO